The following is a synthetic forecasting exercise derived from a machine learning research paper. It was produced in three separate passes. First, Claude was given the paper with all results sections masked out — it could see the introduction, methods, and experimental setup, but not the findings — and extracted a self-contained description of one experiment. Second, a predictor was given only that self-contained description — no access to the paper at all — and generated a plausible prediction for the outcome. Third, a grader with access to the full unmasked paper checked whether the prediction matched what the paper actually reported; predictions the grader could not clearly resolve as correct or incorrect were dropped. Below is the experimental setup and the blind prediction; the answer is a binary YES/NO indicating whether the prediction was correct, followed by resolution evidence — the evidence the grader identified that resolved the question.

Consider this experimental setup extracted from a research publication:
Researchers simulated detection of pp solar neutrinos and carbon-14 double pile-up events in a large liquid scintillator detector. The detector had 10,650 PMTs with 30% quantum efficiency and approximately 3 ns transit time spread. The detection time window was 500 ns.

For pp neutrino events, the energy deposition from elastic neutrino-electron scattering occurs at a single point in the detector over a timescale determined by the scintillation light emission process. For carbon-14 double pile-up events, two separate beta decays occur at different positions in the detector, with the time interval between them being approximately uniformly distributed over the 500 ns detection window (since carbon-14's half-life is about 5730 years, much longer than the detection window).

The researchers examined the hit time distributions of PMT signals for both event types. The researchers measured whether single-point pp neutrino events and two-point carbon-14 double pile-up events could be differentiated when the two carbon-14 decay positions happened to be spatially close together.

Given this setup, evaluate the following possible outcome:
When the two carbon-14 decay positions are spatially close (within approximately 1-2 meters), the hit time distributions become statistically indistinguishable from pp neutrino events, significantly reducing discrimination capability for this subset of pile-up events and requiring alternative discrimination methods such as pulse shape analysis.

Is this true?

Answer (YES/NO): NO